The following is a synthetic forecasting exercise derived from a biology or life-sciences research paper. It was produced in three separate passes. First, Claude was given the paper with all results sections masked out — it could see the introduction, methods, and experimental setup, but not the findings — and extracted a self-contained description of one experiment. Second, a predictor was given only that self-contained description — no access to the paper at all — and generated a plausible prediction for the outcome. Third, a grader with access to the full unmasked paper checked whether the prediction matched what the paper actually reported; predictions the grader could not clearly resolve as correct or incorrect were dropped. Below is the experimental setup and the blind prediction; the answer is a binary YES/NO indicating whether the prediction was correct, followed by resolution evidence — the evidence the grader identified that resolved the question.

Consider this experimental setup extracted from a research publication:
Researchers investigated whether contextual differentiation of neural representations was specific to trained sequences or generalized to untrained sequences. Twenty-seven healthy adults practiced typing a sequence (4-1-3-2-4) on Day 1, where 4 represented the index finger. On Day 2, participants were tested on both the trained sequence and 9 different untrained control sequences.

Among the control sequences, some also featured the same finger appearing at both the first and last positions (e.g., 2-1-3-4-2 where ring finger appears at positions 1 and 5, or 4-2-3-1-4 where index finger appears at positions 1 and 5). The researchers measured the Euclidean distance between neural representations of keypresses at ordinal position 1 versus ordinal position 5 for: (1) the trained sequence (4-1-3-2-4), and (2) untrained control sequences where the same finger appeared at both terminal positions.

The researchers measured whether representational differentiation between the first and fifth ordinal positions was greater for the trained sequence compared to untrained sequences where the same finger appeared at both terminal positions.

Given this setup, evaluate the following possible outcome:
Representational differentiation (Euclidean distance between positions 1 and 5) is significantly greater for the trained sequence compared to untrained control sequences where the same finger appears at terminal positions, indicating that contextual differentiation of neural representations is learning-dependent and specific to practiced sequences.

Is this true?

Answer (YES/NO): YES